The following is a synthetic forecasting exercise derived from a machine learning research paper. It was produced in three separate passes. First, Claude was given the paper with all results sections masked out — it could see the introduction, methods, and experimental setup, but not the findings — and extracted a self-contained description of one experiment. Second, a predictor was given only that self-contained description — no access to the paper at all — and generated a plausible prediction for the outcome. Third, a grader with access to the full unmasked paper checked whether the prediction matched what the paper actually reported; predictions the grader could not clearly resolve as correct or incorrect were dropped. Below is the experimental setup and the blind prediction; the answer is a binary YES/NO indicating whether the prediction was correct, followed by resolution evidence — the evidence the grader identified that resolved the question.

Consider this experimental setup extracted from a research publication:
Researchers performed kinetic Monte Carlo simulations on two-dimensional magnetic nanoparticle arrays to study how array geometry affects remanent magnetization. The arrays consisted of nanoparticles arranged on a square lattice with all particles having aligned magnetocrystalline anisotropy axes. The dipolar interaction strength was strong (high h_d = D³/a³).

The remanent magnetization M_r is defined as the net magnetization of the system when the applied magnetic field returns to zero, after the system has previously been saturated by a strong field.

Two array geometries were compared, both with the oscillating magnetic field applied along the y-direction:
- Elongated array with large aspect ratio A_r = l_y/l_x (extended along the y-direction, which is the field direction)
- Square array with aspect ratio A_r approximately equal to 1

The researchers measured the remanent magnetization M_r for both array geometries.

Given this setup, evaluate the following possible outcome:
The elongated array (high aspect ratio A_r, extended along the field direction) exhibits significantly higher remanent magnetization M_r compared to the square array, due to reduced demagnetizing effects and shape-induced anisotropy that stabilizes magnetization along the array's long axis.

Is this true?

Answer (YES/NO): YES